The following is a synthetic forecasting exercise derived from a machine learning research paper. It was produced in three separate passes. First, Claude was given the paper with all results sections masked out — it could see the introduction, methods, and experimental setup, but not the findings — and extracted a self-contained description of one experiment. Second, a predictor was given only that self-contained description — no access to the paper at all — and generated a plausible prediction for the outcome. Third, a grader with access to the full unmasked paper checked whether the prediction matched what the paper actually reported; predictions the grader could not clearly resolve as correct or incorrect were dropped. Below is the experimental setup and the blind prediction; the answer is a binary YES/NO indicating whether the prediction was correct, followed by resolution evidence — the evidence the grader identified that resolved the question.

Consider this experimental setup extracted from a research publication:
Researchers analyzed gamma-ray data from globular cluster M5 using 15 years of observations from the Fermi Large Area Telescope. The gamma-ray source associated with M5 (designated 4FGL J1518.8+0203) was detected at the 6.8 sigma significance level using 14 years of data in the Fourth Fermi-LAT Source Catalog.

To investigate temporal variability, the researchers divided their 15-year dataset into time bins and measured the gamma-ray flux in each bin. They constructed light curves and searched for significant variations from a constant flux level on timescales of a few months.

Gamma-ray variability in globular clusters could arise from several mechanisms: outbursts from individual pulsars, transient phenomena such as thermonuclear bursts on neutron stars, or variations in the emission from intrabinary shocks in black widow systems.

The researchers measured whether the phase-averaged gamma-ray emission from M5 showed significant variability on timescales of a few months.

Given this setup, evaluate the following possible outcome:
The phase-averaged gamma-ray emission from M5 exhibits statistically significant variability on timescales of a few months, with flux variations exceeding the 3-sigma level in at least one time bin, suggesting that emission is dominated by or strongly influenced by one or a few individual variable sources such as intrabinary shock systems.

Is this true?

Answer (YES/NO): NO